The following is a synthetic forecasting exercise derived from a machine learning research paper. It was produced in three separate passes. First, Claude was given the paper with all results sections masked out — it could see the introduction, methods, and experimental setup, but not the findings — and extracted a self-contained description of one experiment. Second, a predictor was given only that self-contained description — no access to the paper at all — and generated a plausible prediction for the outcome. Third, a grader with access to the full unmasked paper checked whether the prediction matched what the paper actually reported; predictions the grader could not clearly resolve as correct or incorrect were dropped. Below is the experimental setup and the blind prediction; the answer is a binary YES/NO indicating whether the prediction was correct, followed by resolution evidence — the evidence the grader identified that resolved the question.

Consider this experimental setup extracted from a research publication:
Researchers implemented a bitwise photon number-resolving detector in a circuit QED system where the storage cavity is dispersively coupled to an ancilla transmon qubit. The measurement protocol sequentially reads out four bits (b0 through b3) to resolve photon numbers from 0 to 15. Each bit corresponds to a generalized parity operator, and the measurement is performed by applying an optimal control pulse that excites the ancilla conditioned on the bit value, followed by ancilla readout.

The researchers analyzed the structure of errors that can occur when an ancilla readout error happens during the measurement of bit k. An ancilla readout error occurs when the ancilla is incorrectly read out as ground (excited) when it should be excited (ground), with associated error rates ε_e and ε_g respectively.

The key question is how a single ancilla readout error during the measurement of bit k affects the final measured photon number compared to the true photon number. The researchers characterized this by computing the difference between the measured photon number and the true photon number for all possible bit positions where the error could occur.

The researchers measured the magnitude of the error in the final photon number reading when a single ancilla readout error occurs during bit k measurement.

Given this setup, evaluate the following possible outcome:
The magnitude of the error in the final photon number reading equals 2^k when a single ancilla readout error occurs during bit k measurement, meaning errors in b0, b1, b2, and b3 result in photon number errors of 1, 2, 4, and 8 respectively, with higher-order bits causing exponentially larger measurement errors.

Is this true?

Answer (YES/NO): YES